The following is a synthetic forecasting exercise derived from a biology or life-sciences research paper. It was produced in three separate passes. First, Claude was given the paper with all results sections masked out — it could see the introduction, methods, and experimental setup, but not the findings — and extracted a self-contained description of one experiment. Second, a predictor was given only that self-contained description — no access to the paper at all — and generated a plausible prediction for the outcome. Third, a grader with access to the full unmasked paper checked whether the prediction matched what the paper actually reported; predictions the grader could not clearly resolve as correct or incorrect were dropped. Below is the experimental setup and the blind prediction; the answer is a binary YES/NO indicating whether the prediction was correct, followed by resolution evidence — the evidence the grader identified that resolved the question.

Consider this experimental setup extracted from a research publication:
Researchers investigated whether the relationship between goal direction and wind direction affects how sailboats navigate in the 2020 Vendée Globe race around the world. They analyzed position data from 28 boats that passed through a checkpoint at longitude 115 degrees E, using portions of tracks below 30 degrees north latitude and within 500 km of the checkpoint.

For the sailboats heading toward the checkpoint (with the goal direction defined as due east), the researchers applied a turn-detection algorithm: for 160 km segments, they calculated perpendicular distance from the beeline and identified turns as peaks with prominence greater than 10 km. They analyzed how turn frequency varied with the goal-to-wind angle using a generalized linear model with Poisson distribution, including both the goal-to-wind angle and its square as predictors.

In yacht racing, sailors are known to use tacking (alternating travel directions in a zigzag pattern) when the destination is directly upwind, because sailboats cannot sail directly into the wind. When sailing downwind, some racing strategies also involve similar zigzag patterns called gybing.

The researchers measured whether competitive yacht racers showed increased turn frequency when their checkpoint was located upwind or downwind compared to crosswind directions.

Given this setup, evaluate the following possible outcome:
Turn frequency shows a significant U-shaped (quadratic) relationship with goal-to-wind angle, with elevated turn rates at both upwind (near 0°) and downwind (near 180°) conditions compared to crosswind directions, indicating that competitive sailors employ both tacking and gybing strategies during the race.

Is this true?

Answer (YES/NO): NO